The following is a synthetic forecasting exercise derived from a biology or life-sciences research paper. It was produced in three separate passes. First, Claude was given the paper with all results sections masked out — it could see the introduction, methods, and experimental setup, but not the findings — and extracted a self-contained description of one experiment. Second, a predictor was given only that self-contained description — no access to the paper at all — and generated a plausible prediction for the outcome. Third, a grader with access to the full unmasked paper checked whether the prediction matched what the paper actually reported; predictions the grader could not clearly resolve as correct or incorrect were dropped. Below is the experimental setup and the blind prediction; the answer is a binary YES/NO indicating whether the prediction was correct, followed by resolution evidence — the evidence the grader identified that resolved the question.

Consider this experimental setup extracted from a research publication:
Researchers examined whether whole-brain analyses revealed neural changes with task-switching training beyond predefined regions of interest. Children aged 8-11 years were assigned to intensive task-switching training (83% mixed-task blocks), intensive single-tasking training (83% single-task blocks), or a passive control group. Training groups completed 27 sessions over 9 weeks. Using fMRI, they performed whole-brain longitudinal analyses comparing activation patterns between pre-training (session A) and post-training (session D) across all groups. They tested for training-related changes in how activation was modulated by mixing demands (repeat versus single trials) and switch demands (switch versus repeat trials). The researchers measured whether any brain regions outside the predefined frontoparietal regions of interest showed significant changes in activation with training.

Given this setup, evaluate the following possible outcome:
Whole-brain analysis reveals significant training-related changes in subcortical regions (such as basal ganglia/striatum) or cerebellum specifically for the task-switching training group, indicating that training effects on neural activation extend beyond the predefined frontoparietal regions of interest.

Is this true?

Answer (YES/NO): NO